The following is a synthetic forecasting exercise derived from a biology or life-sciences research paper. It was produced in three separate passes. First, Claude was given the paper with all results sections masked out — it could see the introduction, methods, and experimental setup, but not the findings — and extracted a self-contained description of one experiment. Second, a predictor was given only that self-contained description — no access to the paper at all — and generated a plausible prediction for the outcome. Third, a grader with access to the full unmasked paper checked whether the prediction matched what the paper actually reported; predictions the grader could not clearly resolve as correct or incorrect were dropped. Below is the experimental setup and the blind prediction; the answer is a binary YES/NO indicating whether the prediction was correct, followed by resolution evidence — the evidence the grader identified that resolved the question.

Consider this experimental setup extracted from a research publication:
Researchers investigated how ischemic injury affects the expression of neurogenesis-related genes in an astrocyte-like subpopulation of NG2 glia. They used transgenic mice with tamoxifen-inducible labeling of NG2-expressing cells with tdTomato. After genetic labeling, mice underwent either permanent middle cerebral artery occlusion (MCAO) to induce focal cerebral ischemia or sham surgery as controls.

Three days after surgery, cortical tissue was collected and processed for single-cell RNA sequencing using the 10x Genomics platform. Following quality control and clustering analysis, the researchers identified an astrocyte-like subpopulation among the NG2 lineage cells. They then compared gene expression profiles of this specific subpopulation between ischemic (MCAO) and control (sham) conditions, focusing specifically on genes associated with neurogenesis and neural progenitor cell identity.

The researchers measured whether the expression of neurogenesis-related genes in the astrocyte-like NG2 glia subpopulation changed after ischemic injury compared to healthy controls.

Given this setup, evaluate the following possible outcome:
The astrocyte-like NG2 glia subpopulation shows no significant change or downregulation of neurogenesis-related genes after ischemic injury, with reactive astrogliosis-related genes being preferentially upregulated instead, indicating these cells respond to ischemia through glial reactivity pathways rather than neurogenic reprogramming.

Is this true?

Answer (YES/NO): NO